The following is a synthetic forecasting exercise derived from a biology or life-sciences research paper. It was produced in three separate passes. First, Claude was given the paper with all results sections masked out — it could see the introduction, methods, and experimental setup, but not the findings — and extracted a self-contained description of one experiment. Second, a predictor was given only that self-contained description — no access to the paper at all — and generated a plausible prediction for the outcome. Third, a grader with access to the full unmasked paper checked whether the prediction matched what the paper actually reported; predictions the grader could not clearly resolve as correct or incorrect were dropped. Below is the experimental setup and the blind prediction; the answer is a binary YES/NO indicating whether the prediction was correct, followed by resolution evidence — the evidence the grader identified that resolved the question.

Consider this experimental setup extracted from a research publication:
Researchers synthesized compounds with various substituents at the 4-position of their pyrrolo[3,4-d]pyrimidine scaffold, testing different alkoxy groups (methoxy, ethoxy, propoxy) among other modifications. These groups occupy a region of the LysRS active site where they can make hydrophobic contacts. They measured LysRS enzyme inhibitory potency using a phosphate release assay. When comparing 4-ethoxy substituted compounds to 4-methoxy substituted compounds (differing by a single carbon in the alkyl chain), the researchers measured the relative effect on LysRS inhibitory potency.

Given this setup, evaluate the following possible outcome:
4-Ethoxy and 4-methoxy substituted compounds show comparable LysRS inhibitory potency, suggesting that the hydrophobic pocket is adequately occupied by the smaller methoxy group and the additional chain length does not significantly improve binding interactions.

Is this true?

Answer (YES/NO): YES